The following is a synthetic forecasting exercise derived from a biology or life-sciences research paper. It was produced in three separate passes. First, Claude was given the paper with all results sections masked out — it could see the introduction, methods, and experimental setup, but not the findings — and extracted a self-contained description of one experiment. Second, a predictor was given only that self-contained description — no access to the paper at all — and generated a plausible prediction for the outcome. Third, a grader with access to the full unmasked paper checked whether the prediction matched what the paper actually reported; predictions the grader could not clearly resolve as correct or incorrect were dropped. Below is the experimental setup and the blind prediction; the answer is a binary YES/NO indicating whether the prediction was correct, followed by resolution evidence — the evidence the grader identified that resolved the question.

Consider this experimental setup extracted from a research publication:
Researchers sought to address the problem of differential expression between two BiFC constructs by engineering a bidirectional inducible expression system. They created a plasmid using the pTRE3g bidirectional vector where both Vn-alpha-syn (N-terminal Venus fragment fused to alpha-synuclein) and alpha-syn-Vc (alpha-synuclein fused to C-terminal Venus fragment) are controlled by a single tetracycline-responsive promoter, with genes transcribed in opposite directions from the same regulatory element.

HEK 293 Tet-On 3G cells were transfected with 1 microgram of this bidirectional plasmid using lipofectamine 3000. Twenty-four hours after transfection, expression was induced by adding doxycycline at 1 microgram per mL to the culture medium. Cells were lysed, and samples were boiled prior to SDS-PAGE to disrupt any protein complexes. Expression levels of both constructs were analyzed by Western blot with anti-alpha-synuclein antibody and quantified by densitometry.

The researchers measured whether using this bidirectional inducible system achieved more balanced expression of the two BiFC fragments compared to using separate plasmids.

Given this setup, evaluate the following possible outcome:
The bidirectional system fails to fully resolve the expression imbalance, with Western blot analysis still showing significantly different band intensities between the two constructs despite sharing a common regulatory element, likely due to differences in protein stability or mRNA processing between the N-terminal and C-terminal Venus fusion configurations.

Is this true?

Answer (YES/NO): YES